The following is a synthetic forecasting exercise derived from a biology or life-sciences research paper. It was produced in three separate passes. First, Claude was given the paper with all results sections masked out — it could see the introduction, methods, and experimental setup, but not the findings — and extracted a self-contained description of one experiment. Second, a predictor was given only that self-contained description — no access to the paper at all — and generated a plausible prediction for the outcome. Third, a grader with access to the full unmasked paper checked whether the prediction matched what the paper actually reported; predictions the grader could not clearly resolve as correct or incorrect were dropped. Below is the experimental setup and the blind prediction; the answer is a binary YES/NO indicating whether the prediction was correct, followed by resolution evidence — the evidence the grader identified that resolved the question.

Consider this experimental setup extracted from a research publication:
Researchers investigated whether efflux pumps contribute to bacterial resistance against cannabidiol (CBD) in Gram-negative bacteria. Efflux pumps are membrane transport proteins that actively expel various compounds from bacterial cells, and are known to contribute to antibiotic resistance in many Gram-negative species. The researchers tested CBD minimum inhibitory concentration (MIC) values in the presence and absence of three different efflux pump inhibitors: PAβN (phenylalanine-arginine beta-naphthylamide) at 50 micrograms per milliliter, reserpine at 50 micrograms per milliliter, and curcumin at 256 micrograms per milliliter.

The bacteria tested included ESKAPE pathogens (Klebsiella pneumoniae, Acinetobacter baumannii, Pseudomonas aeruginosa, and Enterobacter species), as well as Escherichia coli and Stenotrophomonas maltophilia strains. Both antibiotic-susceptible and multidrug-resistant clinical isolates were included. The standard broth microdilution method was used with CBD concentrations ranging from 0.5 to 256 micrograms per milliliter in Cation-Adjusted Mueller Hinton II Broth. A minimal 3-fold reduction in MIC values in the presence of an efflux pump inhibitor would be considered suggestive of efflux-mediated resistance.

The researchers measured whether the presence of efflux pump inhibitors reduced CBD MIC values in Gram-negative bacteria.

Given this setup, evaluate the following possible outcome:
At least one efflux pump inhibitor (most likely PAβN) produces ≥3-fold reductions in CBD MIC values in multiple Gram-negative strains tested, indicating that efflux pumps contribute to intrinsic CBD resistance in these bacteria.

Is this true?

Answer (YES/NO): NO